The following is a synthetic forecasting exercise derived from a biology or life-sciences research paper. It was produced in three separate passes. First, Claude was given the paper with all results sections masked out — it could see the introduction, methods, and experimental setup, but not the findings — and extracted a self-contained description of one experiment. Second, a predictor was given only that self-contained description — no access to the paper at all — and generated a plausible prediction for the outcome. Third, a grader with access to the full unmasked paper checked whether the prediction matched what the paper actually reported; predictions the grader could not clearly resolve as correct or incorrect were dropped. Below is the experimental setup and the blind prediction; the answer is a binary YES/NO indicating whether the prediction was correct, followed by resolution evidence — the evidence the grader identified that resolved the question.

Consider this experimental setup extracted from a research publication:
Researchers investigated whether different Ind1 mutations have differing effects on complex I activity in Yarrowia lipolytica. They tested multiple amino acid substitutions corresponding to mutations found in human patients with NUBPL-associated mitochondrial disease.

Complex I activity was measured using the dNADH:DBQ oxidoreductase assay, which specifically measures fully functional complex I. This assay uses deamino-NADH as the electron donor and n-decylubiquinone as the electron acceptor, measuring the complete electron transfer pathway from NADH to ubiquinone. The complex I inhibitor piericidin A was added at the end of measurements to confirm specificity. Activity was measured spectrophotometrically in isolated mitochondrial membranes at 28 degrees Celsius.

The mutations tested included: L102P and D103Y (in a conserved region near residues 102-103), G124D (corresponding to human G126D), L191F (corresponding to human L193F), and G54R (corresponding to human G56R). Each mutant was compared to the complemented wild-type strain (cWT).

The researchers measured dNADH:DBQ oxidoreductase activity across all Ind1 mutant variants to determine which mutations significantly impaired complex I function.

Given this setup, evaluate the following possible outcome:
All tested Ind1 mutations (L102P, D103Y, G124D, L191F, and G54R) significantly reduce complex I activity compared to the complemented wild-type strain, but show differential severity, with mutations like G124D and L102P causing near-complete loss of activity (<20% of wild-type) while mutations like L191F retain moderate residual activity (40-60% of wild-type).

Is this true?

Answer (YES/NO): NO